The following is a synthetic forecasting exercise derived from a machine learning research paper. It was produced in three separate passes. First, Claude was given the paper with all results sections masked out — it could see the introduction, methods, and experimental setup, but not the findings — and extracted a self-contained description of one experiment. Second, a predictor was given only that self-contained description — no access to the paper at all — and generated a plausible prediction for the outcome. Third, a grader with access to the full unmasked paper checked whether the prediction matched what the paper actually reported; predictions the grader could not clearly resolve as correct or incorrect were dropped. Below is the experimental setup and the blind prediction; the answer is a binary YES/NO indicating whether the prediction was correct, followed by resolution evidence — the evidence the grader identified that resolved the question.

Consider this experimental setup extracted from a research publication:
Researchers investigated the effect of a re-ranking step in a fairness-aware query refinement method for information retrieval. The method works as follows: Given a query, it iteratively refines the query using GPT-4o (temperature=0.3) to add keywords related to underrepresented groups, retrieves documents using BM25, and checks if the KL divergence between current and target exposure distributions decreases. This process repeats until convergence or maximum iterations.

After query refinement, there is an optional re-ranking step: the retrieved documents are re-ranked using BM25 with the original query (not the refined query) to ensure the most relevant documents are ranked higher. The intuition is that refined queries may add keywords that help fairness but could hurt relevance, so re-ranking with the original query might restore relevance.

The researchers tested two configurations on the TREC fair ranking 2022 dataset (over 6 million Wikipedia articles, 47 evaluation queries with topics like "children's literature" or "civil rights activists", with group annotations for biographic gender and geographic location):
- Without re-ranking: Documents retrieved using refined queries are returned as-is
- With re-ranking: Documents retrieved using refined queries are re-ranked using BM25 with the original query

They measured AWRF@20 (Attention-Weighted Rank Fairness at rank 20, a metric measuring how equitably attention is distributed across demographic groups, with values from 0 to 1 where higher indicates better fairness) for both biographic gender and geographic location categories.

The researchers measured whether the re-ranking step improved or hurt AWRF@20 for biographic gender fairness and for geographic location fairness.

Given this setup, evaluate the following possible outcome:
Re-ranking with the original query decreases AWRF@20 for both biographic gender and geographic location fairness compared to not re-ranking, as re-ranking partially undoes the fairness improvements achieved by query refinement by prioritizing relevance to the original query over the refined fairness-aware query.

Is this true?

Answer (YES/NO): NO